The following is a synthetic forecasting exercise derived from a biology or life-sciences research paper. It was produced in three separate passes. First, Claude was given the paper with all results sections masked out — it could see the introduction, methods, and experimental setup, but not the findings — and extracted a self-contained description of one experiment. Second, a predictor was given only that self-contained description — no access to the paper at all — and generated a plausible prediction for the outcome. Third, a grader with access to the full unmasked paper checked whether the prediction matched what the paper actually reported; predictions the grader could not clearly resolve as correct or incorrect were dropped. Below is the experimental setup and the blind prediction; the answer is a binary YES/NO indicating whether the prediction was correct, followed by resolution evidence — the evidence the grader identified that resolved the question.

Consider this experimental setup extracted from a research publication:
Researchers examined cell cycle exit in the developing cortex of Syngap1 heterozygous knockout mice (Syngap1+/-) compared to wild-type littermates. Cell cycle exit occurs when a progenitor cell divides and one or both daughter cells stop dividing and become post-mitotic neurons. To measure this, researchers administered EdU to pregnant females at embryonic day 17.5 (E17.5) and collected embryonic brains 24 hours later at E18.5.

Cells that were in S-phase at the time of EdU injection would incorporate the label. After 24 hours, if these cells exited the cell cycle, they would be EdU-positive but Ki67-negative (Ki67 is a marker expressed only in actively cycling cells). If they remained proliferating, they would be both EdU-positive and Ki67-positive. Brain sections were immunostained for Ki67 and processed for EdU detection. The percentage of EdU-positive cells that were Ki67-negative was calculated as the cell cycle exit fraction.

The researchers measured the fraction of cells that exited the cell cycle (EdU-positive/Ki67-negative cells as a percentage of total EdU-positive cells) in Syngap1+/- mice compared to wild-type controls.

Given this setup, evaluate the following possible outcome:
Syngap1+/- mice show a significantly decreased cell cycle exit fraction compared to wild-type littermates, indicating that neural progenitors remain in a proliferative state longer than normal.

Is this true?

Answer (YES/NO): NO